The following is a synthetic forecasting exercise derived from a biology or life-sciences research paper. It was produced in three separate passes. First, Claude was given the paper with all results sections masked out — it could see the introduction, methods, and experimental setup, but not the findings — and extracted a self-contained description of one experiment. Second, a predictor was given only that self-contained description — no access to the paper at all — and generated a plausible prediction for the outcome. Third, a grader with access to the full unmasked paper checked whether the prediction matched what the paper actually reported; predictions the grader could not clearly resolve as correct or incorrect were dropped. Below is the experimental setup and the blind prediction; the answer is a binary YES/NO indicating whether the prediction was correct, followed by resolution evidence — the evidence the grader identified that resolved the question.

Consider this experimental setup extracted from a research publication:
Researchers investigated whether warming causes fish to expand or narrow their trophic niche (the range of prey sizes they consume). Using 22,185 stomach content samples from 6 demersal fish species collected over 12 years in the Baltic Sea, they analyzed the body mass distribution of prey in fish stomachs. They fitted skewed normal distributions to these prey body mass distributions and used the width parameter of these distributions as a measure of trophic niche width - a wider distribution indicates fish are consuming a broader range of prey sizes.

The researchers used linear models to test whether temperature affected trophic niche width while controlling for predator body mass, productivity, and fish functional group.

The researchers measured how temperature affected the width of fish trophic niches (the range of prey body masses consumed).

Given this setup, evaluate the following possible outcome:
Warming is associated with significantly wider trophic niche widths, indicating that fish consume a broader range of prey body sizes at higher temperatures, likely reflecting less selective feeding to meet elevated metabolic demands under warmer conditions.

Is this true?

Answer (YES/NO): NO